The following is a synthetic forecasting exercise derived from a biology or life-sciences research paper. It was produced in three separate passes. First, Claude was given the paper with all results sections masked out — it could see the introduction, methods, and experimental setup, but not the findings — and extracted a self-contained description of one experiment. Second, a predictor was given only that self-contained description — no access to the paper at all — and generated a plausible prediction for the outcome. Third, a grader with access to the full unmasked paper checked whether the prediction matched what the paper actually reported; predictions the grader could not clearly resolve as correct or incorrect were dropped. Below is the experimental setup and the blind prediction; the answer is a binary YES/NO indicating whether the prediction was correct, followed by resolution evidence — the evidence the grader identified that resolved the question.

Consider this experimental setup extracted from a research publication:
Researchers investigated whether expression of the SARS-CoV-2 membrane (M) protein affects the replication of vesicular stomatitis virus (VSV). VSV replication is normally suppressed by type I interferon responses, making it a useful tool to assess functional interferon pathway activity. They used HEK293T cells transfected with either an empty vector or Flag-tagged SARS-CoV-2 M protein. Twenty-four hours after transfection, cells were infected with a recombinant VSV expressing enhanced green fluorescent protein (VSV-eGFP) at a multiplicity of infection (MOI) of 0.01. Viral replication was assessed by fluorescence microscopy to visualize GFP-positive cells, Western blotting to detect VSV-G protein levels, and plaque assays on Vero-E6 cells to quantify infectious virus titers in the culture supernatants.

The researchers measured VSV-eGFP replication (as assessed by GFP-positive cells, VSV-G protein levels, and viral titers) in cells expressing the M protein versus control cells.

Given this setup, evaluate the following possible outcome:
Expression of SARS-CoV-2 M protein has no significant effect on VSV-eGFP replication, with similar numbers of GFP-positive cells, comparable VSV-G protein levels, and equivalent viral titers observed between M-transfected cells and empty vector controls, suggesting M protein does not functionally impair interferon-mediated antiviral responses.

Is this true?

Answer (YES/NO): NO